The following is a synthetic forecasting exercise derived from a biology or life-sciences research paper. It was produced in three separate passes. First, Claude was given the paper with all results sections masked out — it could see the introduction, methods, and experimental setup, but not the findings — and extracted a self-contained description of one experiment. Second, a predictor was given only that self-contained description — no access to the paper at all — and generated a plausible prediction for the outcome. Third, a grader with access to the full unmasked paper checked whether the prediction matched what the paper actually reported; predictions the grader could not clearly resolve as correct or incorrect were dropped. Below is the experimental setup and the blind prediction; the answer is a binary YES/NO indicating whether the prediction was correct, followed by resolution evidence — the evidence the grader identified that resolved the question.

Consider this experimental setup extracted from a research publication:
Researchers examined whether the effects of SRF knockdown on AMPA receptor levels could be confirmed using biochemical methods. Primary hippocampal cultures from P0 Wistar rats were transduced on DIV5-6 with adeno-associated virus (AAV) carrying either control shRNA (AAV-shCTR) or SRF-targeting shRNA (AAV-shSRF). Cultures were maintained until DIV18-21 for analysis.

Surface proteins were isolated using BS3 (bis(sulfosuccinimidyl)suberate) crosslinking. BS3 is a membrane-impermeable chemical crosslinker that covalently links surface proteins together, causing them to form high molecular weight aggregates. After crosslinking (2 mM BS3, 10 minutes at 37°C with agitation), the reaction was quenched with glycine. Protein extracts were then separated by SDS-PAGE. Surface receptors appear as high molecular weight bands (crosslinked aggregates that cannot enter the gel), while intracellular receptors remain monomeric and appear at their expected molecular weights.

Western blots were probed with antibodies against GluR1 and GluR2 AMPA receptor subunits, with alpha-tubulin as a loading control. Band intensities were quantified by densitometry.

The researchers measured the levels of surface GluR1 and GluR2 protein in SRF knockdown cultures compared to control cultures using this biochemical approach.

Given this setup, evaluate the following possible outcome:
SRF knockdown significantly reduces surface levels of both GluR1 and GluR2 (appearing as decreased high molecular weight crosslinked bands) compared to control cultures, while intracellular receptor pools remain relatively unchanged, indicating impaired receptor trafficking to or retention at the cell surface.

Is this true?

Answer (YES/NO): NO